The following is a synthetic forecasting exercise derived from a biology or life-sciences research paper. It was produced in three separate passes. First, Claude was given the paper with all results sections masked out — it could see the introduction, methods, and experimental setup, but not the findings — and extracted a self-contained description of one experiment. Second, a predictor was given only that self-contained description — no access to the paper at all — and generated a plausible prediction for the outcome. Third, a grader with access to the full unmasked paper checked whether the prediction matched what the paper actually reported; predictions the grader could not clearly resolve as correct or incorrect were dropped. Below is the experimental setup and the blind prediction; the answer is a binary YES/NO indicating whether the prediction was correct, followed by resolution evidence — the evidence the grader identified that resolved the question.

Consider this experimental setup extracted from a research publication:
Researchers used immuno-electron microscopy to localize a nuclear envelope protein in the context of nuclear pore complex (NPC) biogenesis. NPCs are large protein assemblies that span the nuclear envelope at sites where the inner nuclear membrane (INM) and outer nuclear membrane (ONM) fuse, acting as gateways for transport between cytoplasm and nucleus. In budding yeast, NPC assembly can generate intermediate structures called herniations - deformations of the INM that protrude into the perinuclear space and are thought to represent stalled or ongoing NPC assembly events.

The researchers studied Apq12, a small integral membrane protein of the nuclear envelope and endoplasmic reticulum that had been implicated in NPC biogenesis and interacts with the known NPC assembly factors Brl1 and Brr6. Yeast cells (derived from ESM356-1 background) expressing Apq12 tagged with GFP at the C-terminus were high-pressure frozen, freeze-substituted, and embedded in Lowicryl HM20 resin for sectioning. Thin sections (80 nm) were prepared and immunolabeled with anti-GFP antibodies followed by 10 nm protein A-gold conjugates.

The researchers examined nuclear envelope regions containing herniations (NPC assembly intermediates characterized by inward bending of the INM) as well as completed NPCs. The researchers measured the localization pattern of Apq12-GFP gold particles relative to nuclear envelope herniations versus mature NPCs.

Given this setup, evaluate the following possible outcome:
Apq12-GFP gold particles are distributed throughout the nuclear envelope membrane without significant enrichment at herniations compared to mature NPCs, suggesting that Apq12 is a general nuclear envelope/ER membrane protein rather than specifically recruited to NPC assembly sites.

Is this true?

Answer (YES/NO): NO